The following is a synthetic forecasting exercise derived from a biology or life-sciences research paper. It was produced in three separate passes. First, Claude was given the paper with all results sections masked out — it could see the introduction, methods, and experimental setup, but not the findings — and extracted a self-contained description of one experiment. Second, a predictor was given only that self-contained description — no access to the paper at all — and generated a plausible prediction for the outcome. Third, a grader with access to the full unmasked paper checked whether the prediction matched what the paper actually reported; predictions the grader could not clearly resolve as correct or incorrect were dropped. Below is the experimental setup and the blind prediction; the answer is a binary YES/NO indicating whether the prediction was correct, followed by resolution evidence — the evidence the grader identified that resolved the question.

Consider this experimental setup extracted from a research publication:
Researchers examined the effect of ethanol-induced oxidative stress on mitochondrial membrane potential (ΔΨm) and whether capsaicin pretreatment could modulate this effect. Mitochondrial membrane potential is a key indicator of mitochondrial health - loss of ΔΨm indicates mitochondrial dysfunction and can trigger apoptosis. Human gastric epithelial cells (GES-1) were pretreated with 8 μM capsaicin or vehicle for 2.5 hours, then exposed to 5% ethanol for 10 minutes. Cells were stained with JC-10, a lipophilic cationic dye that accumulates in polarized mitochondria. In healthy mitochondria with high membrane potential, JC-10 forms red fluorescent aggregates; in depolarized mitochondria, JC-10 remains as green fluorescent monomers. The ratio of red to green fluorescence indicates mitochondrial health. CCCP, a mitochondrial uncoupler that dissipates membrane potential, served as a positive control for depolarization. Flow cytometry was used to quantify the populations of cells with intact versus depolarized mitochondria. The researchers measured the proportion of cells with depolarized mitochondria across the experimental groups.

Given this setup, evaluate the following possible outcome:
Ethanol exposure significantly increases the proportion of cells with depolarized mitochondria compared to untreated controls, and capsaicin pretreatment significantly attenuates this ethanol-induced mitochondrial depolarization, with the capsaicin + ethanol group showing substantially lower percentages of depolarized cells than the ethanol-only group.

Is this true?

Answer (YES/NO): YES